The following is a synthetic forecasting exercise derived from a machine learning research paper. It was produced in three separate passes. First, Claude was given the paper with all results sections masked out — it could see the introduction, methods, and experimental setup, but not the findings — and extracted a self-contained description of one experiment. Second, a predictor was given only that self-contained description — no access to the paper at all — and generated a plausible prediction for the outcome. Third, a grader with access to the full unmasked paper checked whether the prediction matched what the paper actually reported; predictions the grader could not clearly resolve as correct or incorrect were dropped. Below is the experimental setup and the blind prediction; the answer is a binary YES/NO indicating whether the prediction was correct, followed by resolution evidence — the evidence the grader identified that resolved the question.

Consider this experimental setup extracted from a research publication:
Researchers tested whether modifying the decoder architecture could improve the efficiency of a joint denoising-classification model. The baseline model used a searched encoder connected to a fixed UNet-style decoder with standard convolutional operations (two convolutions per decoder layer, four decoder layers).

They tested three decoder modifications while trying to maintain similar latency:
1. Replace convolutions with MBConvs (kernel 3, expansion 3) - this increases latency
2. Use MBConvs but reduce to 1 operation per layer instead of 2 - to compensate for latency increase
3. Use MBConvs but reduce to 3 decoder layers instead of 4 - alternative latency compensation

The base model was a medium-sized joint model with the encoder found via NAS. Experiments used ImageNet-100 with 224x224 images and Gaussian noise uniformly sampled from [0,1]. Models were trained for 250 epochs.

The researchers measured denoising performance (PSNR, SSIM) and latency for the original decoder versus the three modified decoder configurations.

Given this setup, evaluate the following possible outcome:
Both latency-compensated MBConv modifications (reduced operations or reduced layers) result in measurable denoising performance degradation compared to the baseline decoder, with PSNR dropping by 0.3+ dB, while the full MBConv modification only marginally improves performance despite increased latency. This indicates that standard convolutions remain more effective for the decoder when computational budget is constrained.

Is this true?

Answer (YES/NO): NO